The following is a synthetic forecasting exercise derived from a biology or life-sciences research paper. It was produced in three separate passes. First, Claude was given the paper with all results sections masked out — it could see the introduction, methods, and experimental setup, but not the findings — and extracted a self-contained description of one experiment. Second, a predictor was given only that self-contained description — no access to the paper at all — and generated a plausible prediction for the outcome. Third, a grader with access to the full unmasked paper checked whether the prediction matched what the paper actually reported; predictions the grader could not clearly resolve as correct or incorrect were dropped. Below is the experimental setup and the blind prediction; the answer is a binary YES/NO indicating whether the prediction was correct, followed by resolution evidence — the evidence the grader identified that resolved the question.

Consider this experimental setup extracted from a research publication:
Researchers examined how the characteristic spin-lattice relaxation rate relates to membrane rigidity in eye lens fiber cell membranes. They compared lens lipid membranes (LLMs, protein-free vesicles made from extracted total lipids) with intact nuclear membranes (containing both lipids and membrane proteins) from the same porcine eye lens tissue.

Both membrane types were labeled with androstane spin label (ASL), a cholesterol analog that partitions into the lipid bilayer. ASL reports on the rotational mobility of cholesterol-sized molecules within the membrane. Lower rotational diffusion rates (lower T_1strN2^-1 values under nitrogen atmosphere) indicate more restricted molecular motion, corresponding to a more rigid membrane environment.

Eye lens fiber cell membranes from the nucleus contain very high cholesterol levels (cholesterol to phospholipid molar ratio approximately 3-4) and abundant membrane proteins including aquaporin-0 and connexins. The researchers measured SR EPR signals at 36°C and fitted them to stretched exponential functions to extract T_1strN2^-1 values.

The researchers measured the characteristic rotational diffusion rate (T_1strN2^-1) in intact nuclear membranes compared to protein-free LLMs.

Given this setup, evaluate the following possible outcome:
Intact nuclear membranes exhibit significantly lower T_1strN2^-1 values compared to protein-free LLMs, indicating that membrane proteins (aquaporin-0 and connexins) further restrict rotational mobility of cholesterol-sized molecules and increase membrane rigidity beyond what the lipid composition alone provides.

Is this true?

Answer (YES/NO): YES